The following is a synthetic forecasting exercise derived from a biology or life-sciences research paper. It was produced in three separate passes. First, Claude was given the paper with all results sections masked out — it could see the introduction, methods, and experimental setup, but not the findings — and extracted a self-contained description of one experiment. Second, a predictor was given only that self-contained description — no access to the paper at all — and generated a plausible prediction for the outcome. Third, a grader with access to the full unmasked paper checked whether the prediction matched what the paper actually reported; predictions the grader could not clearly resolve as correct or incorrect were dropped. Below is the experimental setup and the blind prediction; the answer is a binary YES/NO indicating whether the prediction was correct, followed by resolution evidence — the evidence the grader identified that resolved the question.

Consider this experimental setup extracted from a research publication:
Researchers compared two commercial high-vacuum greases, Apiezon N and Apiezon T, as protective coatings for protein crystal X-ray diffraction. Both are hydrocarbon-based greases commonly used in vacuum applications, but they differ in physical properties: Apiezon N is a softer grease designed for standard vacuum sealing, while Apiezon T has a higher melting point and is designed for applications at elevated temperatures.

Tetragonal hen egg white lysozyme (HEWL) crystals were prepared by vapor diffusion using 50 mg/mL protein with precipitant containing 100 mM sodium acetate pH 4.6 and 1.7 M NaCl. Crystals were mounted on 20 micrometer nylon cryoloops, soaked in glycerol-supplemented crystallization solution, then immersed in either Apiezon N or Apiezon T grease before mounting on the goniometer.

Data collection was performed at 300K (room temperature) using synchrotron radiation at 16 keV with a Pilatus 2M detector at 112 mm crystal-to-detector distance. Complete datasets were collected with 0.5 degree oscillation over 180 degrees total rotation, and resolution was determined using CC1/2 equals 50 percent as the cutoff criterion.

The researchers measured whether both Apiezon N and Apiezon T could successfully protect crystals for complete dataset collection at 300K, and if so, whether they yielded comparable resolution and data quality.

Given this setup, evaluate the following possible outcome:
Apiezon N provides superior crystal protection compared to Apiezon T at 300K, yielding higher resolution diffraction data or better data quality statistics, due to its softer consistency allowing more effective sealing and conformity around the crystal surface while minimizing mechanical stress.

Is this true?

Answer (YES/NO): NO